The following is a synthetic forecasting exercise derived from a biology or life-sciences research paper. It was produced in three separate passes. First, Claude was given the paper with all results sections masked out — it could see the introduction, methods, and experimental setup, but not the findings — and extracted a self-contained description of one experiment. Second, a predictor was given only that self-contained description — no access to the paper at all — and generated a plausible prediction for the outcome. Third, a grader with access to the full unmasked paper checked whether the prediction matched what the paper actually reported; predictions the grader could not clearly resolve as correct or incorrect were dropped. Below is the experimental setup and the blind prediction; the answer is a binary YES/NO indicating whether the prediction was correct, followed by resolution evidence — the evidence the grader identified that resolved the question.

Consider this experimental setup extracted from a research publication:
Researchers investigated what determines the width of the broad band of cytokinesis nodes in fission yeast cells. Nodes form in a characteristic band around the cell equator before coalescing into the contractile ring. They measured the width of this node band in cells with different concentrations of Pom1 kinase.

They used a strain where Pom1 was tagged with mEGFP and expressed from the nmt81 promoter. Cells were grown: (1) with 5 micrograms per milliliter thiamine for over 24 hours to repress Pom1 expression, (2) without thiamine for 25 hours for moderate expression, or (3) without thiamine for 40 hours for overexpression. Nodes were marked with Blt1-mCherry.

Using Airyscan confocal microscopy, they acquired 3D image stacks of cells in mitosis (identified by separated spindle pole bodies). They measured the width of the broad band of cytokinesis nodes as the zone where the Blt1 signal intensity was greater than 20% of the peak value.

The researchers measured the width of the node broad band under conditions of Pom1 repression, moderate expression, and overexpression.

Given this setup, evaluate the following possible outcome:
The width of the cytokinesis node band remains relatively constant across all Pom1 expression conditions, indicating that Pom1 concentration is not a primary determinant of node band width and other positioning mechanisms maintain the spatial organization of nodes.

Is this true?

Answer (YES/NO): NO